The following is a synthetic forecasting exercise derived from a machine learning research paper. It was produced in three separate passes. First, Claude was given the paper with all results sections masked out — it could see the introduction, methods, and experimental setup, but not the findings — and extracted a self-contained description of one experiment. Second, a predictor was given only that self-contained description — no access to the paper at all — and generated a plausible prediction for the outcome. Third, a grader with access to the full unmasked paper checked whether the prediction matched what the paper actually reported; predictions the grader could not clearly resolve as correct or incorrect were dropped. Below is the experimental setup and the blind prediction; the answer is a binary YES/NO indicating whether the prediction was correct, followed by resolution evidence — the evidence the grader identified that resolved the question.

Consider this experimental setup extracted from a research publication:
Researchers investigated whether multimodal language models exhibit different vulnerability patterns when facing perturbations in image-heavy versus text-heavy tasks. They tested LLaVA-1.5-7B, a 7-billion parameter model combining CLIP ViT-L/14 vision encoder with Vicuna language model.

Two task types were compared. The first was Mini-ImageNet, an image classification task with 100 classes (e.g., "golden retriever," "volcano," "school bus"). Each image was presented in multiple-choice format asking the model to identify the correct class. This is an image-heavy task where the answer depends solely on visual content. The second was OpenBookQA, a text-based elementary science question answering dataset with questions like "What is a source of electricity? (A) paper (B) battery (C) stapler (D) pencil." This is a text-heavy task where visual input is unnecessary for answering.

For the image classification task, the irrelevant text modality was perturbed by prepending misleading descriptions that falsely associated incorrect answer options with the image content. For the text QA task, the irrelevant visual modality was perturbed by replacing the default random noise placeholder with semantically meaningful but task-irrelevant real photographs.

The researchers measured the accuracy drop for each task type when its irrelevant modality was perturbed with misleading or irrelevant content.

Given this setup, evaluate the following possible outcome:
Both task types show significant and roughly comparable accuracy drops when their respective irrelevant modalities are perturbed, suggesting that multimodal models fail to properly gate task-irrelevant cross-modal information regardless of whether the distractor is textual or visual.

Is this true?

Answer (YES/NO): NO